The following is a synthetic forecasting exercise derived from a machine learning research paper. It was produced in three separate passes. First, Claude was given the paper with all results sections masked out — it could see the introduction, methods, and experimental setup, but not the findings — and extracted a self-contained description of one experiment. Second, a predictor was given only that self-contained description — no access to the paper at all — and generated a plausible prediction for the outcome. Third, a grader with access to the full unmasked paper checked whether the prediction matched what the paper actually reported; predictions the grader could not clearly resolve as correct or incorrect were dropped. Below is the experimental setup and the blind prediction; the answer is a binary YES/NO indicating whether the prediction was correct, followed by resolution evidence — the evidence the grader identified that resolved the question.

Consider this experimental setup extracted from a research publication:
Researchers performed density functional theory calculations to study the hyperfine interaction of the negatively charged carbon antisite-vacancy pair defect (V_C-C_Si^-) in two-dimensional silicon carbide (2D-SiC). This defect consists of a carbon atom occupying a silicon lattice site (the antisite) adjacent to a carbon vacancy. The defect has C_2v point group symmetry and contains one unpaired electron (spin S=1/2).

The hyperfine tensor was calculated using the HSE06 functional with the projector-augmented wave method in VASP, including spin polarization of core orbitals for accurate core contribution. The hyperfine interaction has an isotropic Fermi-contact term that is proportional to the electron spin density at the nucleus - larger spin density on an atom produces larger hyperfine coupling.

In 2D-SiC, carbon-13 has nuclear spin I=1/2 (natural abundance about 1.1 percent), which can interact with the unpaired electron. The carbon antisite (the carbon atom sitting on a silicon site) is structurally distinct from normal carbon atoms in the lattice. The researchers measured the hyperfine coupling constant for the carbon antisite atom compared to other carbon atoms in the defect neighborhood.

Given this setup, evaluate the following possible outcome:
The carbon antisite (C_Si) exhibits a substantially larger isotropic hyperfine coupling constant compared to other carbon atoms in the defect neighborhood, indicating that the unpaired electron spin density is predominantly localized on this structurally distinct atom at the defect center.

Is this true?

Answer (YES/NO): NO